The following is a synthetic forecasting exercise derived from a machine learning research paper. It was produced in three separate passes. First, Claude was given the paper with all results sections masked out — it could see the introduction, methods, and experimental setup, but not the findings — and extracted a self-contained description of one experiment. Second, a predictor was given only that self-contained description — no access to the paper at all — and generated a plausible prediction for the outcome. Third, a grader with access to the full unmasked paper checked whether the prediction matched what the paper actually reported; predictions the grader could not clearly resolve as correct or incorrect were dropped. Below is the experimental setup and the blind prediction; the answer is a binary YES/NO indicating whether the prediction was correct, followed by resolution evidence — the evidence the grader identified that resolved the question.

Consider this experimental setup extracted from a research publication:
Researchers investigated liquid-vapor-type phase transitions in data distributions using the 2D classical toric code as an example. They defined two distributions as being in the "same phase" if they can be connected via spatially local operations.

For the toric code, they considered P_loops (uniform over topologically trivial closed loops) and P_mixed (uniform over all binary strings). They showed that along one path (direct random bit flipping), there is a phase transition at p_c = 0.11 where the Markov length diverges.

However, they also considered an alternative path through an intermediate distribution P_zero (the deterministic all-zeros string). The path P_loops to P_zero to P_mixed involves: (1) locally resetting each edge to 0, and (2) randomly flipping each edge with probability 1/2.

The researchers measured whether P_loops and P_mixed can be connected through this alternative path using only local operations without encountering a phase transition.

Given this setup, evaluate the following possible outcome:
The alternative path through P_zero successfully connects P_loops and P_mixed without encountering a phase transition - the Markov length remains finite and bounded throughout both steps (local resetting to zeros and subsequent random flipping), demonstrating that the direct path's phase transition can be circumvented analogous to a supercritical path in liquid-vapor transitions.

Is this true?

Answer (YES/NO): YES